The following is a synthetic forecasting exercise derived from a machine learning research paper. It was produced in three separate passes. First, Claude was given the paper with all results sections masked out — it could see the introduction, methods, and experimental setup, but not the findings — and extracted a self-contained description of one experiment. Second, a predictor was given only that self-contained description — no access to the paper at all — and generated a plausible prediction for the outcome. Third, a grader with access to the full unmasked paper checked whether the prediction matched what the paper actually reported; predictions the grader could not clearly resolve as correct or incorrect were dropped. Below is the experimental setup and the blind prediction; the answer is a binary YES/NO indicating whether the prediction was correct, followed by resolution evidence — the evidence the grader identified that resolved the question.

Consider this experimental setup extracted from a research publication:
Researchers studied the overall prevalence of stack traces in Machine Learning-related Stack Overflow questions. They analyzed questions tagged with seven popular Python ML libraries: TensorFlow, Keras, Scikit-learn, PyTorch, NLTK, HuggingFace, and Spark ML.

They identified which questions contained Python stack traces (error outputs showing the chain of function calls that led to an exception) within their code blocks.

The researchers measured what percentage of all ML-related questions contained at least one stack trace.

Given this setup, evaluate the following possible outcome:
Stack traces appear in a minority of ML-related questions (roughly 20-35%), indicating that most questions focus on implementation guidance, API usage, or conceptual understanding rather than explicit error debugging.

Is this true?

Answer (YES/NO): NO